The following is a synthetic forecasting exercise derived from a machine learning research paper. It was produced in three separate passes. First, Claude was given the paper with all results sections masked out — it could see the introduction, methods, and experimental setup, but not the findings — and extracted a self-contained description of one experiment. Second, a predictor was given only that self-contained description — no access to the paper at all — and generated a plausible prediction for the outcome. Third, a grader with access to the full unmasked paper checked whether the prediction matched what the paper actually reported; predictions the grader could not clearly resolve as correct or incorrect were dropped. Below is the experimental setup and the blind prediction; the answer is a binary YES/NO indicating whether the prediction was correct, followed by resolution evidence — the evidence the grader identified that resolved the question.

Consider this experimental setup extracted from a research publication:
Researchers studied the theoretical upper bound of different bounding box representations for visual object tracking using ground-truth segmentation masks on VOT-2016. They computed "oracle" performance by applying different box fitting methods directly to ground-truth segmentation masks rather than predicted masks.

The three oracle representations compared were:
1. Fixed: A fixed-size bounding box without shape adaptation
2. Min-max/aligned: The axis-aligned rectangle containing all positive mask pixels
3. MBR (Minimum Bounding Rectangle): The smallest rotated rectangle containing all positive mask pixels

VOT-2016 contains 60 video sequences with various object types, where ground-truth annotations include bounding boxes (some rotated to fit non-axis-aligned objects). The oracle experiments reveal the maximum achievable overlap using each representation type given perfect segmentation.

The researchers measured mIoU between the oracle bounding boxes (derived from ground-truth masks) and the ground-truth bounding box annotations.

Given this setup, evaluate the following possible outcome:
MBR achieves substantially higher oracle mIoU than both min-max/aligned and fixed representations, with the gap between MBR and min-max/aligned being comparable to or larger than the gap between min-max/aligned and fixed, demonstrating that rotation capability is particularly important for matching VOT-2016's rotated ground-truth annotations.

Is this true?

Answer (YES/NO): YES